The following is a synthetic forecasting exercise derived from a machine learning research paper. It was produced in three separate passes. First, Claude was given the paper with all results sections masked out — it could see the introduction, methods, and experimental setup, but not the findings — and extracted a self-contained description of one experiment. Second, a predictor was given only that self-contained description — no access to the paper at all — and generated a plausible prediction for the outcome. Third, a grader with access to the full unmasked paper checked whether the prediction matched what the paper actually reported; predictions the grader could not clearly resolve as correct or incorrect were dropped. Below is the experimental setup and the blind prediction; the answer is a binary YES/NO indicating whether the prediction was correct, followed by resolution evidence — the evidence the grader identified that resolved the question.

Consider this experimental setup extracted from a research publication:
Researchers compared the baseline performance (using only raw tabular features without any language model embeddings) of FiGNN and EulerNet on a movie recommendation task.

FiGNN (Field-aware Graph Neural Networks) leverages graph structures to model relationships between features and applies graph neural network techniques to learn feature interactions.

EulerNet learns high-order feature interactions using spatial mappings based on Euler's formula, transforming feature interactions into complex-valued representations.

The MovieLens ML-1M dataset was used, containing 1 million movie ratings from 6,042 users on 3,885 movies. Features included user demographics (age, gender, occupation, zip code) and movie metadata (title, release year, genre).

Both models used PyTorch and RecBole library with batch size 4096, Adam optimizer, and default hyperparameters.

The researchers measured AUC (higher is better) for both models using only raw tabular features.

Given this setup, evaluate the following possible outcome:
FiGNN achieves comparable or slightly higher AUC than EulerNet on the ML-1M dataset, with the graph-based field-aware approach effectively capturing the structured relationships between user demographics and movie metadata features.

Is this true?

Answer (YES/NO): NO